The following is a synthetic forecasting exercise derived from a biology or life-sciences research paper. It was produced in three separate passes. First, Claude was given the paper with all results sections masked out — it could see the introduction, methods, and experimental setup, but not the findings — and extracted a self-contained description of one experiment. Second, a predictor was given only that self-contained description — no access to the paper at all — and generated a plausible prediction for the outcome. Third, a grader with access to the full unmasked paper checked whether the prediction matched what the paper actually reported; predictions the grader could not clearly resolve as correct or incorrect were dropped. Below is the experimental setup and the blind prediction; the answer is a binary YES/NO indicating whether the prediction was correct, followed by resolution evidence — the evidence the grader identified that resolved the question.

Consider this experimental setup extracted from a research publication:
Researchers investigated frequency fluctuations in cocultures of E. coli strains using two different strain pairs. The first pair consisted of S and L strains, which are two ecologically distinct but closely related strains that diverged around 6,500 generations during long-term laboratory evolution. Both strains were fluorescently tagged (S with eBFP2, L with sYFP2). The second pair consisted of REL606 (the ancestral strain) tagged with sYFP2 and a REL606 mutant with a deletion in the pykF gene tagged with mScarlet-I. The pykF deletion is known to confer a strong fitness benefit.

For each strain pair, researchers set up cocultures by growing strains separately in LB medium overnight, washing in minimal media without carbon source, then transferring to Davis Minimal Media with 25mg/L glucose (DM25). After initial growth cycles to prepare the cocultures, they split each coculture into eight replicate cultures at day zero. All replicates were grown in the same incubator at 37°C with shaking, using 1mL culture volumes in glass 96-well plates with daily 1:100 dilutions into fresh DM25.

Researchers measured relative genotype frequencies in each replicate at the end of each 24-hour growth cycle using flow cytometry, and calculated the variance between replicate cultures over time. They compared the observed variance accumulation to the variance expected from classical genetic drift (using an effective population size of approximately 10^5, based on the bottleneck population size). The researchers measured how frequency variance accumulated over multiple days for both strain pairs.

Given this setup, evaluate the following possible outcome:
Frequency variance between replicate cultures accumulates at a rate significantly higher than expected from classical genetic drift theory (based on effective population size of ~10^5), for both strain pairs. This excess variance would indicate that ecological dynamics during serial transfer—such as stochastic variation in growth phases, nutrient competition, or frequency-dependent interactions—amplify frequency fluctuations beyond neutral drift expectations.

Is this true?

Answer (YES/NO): NO